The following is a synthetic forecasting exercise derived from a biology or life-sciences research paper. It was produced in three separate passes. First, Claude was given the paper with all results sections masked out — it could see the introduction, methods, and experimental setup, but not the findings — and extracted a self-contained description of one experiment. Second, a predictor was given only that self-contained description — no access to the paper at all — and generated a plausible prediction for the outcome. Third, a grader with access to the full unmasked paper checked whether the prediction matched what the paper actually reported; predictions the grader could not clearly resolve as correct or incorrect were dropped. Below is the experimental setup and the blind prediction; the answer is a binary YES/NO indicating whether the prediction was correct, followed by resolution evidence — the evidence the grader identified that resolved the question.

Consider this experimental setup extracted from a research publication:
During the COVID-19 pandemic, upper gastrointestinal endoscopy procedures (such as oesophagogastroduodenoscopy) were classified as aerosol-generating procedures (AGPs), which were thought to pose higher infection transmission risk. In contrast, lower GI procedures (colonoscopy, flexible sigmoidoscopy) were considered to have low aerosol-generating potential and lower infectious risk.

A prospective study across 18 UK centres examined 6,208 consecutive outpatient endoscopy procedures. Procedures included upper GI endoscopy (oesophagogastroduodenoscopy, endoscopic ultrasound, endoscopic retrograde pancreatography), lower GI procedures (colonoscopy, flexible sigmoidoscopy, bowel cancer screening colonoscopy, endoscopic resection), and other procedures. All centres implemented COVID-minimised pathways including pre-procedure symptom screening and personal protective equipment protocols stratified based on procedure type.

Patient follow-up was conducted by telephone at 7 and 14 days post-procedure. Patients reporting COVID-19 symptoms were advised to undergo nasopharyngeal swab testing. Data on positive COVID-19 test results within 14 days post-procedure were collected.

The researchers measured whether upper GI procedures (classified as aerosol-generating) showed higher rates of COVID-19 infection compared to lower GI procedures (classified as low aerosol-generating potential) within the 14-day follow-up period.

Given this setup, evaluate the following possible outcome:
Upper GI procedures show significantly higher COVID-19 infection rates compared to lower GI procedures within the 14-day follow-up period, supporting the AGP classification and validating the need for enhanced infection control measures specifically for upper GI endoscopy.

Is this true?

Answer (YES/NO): NO